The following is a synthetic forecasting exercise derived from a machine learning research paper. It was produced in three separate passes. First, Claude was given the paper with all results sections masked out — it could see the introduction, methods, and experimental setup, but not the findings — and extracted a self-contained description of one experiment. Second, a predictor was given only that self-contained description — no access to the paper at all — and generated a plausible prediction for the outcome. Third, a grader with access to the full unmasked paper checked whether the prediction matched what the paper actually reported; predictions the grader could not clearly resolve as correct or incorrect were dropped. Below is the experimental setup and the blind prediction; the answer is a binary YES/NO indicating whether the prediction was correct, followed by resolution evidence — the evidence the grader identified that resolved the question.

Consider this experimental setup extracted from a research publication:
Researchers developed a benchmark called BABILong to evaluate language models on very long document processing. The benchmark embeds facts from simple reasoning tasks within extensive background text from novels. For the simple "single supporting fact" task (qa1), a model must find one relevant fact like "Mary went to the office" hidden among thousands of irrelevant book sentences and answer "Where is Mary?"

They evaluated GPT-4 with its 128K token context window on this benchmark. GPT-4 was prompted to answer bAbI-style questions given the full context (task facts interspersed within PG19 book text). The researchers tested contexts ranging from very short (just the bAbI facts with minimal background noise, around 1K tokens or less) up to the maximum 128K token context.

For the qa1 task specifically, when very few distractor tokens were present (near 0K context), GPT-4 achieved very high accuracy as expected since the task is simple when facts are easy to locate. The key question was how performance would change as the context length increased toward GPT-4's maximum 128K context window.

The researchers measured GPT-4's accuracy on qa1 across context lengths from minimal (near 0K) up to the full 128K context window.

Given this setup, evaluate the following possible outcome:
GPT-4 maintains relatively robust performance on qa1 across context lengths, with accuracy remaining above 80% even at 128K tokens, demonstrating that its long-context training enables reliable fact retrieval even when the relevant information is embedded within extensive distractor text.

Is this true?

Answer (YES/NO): NO